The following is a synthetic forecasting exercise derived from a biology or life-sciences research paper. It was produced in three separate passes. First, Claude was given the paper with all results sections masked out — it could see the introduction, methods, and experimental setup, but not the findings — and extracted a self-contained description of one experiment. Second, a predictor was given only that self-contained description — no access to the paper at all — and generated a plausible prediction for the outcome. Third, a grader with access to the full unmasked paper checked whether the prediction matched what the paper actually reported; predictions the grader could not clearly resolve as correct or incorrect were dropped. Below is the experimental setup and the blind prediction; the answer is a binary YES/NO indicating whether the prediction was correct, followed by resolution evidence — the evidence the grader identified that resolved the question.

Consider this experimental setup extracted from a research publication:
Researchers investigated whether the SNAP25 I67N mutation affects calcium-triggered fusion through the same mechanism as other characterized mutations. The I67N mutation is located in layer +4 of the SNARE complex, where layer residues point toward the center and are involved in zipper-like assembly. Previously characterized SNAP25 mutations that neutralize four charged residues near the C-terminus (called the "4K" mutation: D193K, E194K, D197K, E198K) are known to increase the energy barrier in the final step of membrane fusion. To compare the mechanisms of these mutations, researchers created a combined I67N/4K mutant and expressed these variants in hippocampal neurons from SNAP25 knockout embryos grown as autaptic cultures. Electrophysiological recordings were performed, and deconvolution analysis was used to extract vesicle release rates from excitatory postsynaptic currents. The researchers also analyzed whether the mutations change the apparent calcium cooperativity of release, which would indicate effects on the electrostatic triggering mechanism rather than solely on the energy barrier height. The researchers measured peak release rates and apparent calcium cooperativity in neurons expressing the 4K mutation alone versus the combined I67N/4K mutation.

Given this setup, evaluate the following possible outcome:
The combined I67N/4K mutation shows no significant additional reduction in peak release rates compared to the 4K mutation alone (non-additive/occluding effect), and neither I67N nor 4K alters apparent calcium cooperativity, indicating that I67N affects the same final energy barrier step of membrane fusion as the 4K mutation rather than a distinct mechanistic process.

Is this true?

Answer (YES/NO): NO